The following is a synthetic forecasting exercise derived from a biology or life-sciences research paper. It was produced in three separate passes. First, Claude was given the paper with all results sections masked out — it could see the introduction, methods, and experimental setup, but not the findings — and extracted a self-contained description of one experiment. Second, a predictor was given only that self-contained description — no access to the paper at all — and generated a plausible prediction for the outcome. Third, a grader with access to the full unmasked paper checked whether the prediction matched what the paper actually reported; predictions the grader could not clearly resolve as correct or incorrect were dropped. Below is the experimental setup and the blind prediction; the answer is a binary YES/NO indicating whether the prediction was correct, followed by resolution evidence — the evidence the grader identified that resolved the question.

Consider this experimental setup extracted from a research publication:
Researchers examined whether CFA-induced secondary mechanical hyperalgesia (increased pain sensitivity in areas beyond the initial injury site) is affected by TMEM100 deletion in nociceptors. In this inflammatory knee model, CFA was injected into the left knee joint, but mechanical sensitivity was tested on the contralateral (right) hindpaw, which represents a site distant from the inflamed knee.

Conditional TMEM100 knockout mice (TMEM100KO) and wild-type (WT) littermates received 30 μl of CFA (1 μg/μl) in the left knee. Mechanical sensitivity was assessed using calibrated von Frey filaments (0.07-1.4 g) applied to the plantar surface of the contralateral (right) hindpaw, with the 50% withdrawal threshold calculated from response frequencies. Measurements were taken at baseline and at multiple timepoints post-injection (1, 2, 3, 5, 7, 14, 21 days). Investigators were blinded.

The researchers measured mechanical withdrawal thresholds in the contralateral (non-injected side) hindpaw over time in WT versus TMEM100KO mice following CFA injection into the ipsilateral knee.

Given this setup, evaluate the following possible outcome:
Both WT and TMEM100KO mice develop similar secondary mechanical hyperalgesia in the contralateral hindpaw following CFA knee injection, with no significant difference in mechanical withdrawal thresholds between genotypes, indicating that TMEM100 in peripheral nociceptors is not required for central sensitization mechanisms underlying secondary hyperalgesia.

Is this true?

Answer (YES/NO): NO